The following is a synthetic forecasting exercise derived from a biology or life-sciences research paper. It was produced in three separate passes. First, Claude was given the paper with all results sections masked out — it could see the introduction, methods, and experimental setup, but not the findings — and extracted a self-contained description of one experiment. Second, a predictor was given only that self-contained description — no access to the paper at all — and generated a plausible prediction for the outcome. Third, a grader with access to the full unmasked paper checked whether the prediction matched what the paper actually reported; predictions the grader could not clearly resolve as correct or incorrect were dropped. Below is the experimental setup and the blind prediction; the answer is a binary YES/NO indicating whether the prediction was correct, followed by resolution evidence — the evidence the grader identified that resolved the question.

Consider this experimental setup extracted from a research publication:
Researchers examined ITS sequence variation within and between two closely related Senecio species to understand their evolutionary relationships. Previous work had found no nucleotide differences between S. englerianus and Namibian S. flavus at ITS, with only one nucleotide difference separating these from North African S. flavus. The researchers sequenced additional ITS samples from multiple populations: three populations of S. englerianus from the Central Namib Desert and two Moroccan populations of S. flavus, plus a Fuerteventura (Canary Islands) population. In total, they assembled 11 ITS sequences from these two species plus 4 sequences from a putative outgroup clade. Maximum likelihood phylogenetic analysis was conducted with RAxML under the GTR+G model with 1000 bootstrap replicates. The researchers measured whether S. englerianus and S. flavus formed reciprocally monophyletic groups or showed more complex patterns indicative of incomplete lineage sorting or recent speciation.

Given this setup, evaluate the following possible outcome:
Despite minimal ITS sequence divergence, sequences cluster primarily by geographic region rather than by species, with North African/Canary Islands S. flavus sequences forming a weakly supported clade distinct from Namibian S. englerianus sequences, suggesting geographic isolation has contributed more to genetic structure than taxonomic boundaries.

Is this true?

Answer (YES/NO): YES